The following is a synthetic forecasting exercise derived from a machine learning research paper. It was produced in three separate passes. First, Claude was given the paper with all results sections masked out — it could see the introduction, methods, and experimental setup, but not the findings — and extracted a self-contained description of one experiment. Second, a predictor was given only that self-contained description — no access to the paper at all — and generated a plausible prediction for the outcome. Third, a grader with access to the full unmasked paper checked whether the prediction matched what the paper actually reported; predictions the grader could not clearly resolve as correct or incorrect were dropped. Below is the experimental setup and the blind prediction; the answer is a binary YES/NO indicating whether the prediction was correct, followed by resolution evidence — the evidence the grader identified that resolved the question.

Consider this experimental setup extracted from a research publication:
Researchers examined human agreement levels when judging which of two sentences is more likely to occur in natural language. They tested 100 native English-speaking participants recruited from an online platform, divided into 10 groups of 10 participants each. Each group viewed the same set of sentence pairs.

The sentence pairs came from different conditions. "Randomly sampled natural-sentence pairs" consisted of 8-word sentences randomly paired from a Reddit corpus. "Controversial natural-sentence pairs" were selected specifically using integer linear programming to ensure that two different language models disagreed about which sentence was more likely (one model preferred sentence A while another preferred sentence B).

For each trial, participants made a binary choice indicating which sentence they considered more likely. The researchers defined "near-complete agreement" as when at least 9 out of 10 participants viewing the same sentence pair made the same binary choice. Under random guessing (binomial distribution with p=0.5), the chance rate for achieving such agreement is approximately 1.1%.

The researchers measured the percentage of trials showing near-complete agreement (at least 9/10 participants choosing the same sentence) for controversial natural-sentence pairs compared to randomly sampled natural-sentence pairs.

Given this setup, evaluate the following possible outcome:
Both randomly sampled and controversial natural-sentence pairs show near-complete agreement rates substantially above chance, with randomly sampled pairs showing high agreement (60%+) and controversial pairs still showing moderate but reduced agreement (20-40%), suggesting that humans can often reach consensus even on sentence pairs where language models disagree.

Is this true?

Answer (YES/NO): NO